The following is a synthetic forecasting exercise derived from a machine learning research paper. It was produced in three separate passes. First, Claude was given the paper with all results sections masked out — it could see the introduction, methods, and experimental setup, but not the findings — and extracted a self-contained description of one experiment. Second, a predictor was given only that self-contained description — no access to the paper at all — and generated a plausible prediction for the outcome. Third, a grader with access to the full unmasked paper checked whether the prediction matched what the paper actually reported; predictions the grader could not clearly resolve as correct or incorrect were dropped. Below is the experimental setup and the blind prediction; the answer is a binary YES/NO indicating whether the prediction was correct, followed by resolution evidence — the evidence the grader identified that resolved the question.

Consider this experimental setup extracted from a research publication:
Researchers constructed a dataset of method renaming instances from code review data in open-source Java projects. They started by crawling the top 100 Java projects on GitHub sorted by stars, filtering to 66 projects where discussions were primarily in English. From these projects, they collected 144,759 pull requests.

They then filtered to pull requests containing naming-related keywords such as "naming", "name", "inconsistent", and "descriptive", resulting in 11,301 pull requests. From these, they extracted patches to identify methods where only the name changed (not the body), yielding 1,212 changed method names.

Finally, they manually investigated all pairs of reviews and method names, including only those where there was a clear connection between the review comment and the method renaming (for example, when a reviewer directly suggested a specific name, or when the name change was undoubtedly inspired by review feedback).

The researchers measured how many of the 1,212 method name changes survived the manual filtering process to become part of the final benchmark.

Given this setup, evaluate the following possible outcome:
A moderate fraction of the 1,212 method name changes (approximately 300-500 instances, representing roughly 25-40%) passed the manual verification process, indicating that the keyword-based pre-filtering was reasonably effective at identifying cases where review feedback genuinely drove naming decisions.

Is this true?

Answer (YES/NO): YES